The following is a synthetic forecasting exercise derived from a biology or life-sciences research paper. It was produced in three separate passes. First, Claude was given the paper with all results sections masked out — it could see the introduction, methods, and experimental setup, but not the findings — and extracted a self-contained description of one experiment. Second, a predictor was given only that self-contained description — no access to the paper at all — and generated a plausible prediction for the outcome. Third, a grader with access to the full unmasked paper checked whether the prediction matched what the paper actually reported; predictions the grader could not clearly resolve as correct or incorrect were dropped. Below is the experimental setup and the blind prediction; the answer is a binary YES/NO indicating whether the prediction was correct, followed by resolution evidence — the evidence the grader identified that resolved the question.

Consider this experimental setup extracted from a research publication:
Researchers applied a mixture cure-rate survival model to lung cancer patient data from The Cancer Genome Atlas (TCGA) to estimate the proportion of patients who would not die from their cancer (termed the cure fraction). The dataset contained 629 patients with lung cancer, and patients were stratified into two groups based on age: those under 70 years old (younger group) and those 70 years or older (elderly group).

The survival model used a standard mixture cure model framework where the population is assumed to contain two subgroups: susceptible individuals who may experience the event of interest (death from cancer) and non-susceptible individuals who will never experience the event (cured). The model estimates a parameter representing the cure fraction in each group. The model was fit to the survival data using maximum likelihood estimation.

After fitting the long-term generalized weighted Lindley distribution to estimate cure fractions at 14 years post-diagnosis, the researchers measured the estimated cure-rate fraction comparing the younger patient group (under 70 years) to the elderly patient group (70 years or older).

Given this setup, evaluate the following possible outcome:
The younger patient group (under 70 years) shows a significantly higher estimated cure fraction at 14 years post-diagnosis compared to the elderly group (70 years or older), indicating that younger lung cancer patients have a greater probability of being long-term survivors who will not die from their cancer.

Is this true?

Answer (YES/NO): YES